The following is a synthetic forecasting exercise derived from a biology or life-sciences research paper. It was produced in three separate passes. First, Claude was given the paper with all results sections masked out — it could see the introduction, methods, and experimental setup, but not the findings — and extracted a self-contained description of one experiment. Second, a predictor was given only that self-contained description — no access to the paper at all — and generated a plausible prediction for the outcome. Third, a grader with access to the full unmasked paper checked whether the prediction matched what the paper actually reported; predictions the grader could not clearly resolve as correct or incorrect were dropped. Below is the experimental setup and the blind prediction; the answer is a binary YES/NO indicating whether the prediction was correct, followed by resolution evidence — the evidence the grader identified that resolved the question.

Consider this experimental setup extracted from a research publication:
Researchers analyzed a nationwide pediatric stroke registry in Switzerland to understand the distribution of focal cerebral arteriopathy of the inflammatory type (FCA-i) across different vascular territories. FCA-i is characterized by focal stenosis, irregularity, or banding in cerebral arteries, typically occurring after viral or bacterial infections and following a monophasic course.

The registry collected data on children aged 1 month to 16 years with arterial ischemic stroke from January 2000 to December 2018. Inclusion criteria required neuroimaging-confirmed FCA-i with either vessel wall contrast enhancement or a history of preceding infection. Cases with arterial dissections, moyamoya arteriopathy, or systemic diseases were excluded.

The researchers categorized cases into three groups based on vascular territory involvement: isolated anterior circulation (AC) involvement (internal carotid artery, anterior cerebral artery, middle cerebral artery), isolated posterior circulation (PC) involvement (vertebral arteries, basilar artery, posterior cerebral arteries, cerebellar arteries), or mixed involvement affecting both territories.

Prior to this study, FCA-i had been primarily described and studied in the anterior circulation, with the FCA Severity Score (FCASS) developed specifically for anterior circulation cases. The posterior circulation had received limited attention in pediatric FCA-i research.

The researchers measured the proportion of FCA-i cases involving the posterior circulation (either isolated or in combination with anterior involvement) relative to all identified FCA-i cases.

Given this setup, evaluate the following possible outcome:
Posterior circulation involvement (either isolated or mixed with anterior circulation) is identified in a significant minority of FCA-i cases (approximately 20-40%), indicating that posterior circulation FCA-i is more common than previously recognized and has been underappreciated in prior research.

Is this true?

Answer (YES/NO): YES